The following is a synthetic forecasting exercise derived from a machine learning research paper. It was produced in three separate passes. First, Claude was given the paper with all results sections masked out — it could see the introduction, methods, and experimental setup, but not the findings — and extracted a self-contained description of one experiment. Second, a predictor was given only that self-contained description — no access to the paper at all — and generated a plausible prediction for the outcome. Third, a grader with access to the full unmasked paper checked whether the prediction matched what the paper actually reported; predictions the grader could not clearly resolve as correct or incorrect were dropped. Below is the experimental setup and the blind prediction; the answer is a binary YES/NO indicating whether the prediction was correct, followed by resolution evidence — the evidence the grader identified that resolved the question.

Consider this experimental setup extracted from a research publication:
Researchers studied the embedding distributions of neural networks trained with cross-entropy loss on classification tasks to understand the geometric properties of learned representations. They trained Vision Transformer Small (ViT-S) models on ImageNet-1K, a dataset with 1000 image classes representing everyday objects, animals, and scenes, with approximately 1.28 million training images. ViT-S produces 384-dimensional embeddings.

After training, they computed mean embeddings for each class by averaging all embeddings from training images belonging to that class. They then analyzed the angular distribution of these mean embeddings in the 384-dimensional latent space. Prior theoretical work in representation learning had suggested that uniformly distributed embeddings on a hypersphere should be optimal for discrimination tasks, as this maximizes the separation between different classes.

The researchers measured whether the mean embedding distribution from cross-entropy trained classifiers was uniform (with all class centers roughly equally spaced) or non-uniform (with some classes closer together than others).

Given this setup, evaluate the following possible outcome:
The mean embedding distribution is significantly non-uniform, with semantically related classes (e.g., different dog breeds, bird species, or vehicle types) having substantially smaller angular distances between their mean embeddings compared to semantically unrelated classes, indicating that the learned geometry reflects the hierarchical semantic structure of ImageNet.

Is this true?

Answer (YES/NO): NO